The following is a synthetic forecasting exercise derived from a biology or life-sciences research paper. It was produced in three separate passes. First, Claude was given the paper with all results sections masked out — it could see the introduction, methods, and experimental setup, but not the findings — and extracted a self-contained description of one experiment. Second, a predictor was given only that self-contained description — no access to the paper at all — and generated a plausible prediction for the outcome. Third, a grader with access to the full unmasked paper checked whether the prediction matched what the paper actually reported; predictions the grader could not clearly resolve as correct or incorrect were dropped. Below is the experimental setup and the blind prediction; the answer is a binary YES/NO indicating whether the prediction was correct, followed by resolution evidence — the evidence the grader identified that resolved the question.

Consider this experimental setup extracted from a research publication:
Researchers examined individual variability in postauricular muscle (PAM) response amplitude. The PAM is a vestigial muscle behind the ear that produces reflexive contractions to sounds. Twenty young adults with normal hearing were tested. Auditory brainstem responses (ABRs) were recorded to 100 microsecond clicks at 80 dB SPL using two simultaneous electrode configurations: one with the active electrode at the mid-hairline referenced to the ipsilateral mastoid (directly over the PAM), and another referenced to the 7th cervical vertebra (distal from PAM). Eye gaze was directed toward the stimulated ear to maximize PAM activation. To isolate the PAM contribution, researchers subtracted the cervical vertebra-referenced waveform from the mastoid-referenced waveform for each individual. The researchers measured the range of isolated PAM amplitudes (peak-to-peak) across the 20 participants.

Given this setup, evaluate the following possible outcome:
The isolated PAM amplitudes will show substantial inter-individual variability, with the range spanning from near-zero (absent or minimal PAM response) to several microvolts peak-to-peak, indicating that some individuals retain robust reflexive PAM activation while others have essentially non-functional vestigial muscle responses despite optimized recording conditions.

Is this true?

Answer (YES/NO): NO